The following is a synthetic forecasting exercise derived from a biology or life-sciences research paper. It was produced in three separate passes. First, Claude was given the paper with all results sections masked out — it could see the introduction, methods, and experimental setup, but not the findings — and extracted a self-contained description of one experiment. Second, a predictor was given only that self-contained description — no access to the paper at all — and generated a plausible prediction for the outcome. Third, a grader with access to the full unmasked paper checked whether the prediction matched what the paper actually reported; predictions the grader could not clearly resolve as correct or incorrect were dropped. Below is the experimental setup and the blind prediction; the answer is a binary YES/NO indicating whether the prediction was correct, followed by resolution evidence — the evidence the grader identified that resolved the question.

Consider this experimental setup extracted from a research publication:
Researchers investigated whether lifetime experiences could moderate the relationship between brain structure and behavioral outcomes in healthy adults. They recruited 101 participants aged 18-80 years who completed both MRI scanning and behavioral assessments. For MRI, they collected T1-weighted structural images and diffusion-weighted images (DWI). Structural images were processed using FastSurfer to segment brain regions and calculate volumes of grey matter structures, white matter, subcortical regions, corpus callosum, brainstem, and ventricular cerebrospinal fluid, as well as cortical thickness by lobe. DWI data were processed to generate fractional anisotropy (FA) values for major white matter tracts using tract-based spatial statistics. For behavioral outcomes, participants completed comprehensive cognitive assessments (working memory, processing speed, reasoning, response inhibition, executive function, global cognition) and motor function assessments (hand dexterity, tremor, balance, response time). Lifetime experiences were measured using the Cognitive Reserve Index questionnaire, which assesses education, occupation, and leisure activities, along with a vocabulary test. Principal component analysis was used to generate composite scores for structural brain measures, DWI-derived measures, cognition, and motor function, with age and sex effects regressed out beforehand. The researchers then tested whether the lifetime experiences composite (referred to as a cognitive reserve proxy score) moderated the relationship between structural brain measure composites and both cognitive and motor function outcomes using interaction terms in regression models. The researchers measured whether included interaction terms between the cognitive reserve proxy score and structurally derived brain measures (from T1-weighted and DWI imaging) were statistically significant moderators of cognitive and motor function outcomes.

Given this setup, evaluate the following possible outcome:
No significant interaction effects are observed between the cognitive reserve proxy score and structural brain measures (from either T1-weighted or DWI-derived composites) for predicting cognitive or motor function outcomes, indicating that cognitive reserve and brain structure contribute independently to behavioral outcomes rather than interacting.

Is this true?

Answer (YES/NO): NO